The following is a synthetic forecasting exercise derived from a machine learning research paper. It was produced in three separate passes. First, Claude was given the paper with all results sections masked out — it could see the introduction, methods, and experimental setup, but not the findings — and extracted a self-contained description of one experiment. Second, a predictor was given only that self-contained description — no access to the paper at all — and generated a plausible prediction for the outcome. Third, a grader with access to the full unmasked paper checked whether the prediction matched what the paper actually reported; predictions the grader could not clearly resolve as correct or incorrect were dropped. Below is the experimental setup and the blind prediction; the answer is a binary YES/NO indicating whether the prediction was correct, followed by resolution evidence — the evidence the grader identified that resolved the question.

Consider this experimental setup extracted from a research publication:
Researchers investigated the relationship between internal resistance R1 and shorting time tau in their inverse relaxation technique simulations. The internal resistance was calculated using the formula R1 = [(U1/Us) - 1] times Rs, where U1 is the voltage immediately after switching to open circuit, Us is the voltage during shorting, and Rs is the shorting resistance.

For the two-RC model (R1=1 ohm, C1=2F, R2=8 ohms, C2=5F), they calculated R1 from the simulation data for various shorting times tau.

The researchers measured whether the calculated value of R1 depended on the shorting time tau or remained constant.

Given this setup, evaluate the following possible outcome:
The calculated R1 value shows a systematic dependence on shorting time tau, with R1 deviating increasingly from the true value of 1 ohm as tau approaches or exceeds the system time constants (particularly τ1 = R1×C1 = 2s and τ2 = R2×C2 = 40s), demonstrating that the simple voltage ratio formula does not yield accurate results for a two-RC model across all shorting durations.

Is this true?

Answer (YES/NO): NO